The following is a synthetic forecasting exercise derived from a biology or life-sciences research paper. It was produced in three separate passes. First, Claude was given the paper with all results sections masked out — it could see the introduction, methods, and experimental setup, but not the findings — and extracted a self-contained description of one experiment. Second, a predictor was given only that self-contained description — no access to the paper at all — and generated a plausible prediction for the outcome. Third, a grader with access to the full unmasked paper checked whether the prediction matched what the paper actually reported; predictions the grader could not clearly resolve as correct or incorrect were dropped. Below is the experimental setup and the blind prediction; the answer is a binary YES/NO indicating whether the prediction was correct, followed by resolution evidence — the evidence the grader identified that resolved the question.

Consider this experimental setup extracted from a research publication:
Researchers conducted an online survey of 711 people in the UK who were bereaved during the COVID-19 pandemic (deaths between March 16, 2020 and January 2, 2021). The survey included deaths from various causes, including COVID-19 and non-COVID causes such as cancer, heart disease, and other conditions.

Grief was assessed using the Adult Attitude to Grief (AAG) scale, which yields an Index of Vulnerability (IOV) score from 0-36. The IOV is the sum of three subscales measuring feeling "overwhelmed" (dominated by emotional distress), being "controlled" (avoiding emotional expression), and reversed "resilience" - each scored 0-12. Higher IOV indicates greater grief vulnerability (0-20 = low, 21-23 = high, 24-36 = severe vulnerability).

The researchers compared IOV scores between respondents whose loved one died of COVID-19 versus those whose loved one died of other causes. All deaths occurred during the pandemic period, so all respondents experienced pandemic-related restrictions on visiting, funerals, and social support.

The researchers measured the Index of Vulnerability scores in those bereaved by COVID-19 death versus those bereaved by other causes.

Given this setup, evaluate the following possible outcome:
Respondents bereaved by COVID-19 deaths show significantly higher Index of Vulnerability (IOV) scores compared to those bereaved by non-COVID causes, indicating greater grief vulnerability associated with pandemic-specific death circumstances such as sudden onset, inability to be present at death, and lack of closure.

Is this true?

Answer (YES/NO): NO